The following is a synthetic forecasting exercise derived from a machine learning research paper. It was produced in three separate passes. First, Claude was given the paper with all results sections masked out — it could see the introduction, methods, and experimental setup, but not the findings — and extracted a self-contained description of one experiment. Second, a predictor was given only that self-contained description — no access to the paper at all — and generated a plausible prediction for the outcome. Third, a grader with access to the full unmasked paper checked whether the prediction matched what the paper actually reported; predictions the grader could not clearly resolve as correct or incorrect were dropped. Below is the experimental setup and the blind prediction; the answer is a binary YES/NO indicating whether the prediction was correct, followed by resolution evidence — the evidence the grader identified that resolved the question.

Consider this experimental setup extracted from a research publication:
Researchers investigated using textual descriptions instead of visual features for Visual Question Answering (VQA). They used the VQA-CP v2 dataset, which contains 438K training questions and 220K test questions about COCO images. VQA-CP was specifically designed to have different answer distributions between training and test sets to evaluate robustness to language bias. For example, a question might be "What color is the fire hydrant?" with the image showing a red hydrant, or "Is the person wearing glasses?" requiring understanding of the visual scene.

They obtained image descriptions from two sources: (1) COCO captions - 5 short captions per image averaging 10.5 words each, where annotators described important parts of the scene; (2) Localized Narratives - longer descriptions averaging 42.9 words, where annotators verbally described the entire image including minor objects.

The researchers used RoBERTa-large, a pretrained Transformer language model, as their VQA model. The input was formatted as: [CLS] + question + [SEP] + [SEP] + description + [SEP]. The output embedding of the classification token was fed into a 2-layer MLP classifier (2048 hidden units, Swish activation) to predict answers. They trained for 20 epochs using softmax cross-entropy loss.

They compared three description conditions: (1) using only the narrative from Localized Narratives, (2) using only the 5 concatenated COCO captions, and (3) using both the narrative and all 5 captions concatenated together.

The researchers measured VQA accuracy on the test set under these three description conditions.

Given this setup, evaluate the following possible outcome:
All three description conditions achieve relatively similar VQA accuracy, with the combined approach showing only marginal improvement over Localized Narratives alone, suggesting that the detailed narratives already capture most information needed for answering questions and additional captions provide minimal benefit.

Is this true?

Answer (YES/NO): NO